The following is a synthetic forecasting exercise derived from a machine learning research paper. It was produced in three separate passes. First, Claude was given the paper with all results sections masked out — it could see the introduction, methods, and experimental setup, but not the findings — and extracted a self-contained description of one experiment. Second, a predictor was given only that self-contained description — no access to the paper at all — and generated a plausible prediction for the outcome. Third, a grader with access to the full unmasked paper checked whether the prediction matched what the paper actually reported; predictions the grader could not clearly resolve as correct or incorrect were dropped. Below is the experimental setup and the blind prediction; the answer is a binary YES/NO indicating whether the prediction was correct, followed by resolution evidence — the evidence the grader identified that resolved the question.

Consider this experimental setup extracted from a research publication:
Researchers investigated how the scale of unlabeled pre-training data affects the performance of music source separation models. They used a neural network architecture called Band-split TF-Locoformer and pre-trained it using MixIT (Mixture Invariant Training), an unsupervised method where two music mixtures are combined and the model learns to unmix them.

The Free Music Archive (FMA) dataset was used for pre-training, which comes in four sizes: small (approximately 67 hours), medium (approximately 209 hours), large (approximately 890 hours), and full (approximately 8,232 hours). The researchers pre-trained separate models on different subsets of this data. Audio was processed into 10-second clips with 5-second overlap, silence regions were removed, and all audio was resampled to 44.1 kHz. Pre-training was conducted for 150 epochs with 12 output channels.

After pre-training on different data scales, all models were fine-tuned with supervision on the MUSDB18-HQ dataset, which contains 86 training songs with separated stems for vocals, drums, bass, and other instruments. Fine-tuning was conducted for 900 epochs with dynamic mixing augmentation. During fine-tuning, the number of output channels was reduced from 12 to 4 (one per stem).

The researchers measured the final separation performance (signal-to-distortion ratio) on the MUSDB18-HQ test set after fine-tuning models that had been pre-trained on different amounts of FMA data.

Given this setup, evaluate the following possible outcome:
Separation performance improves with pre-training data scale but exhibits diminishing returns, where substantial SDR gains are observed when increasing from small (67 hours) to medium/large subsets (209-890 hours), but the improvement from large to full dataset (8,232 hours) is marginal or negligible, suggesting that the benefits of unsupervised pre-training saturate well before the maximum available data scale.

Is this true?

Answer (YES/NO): NO